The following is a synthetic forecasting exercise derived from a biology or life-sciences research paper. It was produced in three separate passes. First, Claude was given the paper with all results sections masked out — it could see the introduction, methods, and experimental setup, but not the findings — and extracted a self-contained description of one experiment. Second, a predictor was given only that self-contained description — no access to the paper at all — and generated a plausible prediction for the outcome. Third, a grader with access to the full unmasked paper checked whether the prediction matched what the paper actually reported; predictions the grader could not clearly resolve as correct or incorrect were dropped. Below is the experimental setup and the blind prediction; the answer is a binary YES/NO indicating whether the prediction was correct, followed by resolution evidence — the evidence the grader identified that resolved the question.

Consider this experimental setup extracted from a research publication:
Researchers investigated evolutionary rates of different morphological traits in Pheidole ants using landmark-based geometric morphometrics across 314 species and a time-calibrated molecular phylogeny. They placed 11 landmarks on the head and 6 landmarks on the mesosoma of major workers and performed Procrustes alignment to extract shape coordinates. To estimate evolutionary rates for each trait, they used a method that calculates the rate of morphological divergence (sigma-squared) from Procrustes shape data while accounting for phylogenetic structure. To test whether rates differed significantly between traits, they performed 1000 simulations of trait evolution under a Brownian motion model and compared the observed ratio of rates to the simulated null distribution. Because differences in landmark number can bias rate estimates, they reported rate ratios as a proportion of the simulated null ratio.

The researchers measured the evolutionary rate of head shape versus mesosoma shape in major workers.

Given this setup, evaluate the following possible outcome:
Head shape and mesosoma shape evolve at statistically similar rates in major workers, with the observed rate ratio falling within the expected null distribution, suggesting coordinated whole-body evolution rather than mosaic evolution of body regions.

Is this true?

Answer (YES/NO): NO